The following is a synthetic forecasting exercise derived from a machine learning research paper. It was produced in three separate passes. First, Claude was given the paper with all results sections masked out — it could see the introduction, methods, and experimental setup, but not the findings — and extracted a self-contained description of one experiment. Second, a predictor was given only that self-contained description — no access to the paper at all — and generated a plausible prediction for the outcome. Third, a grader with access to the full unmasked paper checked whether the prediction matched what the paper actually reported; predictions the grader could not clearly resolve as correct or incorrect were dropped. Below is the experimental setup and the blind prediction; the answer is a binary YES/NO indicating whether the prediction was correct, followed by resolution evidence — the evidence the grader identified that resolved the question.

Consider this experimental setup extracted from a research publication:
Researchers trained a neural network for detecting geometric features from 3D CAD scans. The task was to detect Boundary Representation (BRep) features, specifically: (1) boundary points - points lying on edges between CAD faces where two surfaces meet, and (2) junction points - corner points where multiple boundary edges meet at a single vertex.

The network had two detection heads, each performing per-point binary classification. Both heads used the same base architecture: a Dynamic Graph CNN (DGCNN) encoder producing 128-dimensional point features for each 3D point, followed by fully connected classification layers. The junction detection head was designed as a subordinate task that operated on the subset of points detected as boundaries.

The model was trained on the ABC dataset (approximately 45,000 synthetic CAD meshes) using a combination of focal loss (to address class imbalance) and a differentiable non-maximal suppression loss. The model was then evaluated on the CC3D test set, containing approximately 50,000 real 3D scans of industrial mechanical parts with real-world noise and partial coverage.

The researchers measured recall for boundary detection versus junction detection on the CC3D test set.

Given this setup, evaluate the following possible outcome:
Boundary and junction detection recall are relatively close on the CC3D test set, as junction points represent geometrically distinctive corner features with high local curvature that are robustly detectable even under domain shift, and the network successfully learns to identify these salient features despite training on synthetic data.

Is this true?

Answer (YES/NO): NO